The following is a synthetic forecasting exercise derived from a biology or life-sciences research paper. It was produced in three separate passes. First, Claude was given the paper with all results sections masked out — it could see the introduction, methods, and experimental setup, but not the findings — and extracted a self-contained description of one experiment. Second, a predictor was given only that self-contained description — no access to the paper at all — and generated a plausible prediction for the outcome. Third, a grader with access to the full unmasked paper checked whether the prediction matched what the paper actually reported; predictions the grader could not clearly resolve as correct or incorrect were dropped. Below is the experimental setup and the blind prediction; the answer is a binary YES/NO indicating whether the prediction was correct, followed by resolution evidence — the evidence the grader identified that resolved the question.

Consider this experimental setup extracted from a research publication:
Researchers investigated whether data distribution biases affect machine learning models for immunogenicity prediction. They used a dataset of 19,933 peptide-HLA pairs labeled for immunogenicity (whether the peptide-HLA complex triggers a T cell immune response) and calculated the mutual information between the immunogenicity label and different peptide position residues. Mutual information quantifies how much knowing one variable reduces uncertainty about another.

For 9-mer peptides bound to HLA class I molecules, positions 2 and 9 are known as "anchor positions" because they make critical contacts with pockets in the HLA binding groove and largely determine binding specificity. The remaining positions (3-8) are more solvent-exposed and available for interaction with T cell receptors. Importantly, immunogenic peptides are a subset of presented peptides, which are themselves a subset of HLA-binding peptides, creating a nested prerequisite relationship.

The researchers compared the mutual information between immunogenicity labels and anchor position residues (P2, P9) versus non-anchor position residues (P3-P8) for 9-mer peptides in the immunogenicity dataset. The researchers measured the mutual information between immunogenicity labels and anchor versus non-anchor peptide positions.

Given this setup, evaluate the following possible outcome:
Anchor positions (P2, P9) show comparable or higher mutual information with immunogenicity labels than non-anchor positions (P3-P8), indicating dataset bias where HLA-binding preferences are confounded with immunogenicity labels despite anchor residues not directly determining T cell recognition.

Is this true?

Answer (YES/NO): YES